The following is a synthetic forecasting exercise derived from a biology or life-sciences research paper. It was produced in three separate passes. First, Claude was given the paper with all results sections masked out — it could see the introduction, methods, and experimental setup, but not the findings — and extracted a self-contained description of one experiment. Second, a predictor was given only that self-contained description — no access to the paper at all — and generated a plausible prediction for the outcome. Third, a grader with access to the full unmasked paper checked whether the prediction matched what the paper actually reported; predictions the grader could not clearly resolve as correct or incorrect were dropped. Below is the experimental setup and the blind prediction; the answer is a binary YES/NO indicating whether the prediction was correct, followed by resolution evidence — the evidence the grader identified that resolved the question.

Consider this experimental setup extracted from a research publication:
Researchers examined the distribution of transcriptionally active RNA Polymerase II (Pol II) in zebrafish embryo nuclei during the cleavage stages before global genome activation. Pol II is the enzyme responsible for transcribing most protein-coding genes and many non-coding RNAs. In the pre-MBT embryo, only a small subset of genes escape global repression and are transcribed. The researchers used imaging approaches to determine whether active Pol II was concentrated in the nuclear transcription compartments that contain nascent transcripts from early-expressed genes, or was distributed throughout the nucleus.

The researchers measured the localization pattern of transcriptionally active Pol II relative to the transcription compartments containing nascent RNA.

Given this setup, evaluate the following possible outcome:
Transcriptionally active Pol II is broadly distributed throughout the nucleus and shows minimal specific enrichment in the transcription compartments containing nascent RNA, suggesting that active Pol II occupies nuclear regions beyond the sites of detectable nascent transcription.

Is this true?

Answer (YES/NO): NO